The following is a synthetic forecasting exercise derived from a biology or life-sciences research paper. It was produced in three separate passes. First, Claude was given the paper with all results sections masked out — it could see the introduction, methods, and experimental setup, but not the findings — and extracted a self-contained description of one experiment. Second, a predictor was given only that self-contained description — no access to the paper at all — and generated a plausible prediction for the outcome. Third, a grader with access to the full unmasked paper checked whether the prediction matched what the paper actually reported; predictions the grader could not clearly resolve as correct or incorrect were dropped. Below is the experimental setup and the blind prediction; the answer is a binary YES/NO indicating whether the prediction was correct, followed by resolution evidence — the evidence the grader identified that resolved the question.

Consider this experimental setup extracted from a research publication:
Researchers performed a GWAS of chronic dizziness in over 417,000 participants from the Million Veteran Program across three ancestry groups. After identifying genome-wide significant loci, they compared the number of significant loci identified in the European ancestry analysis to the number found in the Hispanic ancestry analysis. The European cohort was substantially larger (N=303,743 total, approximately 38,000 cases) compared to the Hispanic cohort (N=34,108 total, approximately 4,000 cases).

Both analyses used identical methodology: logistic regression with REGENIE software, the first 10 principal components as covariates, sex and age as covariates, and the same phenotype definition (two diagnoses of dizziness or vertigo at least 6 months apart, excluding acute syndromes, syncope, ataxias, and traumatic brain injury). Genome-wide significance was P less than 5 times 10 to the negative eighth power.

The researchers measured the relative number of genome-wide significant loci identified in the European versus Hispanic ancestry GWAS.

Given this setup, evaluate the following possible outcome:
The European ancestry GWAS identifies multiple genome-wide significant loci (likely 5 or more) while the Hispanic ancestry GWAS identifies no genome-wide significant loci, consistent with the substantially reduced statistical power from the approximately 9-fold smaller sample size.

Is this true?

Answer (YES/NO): NO